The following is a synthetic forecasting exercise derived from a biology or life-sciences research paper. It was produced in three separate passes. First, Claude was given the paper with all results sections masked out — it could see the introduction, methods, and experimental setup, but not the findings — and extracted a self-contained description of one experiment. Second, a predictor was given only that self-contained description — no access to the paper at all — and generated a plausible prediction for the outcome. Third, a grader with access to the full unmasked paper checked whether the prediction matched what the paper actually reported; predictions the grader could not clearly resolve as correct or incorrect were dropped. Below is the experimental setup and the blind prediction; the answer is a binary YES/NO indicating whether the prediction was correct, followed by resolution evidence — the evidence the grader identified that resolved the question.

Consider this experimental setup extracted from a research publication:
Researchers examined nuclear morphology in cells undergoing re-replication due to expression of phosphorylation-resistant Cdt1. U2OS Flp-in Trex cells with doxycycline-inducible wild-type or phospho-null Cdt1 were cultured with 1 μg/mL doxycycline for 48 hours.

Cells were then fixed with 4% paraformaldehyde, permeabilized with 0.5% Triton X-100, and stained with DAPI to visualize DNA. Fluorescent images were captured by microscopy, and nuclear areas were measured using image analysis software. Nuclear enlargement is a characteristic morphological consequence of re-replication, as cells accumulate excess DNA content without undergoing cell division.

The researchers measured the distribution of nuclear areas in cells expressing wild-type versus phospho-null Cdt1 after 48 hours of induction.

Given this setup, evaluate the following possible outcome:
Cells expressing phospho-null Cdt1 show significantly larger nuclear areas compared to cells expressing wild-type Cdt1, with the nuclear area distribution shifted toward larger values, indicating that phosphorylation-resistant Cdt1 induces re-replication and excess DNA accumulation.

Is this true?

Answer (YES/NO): YES